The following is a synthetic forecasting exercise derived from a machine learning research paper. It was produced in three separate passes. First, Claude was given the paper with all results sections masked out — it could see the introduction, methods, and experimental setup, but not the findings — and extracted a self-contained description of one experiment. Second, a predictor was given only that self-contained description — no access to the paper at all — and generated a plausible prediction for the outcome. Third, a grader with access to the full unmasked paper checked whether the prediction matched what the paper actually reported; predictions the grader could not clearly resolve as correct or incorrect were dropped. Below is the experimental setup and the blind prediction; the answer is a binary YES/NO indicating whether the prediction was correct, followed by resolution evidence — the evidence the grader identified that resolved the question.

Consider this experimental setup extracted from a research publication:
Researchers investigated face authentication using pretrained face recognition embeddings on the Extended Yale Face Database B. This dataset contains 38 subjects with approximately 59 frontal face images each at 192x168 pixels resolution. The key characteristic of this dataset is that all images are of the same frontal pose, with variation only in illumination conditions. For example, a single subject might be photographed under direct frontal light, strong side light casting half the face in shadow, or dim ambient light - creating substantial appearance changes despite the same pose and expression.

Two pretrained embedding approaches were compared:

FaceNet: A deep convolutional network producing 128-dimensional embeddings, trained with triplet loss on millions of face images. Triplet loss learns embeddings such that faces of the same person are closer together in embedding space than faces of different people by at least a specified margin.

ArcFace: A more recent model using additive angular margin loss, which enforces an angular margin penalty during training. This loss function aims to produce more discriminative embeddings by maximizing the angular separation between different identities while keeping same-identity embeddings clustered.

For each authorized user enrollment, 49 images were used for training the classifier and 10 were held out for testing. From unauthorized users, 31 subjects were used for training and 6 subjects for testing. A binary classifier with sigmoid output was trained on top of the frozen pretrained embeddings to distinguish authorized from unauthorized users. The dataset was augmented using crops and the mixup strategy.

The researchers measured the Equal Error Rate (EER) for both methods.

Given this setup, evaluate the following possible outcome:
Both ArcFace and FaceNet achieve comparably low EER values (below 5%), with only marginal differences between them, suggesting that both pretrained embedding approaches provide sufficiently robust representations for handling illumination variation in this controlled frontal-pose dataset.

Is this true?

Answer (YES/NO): YES